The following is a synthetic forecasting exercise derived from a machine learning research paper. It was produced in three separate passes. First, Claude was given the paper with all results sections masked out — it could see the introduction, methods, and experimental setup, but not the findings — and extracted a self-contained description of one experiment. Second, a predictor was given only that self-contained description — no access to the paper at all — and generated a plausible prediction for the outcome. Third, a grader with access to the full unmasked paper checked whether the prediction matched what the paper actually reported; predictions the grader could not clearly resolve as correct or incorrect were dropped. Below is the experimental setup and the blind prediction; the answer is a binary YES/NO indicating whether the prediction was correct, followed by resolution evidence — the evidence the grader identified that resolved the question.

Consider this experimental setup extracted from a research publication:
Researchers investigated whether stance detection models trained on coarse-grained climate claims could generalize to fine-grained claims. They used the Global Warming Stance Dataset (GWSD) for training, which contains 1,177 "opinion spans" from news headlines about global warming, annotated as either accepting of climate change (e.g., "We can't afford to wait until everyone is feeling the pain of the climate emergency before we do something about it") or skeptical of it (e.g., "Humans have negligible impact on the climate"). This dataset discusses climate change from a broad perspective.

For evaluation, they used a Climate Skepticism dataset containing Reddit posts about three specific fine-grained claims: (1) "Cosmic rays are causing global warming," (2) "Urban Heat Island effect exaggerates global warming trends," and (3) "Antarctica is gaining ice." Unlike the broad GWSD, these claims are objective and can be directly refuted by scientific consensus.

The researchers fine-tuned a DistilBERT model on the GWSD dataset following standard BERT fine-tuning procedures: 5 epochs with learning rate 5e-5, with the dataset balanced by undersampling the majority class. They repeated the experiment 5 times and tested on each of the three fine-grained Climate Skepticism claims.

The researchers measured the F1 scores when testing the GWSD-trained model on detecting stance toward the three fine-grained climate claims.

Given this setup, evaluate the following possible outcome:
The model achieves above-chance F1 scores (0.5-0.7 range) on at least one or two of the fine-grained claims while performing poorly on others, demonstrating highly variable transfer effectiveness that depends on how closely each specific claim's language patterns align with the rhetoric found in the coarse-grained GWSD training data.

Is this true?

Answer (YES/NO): YES